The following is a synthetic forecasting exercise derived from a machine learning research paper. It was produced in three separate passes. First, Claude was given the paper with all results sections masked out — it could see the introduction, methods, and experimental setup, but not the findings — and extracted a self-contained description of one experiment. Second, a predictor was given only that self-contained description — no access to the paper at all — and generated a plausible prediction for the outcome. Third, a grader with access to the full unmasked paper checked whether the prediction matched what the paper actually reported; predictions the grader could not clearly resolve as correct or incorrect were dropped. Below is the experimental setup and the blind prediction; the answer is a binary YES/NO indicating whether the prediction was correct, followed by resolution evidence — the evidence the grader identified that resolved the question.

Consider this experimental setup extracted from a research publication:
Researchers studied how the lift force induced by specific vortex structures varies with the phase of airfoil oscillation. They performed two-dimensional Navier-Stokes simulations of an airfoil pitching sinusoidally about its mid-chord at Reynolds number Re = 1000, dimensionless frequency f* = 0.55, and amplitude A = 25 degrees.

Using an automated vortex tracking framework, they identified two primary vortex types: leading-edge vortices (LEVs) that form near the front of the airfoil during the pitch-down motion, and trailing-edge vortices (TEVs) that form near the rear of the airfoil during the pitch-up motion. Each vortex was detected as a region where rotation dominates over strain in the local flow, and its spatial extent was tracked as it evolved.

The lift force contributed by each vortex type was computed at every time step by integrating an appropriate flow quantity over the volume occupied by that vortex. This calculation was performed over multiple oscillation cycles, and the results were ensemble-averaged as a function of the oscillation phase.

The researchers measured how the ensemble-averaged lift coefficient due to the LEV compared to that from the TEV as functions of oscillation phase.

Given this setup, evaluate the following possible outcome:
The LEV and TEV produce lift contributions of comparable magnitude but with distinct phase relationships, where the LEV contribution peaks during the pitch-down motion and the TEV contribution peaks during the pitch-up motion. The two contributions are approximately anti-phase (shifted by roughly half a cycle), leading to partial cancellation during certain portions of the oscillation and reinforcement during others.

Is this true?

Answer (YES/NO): NO